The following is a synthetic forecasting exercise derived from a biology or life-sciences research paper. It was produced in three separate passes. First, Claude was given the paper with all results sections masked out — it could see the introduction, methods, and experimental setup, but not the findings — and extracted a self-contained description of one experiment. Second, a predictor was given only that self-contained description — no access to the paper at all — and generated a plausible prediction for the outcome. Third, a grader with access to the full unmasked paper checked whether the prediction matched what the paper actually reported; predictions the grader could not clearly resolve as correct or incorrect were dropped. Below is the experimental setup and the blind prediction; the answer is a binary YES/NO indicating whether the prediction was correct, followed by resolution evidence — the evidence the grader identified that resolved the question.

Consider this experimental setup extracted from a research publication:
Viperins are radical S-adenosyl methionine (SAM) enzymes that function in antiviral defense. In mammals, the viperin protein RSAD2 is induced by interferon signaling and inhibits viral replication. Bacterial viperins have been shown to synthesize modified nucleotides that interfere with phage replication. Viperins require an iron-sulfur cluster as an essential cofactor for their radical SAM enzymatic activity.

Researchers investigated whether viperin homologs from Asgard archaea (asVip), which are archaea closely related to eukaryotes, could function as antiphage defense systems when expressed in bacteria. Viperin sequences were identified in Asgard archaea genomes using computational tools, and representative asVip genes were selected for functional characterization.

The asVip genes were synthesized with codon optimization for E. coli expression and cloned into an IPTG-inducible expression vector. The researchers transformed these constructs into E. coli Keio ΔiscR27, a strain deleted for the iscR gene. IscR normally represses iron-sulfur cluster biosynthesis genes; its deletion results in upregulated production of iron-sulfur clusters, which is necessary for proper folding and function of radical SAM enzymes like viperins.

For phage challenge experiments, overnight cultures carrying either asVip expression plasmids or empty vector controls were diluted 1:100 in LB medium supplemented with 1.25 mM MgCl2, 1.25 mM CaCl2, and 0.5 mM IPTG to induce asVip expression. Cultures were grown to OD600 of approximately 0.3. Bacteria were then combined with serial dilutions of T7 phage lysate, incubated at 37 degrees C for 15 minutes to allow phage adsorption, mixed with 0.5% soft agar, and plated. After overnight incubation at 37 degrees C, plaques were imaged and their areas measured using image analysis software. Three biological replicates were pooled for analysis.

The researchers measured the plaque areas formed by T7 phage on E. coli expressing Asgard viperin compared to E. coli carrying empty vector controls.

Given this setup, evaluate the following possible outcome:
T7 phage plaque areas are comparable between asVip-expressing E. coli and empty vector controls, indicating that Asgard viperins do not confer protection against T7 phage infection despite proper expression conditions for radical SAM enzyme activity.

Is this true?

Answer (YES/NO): NO